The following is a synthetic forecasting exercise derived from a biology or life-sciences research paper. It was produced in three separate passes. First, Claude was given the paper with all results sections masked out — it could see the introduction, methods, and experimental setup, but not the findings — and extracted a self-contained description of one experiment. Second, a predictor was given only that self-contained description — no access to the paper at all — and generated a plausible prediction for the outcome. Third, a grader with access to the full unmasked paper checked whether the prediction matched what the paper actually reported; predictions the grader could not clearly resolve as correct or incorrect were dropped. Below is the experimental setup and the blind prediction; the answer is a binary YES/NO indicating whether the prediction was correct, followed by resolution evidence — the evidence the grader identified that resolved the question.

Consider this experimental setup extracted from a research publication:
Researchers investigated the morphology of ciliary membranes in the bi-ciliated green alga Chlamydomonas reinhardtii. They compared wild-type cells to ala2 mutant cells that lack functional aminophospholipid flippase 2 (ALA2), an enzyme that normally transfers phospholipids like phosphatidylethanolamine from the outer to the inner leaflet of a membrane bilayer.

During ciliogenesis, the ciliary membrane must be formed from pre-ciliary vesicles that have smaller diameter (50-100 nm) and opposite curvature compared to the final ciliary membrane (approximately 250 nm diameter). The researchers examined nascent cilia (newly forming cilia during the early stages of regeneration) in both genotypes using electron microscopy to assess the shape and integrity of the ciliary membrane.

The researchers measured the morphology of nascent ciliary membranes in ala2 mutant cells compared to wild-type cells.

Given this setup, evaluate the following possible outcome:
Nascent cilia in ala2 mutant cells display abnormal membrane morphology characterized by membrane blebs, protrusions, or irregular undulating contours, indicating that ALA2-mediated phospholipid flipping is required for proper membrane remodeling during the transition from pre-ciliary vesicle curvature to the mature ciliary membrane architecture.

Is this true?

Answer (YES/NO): YES